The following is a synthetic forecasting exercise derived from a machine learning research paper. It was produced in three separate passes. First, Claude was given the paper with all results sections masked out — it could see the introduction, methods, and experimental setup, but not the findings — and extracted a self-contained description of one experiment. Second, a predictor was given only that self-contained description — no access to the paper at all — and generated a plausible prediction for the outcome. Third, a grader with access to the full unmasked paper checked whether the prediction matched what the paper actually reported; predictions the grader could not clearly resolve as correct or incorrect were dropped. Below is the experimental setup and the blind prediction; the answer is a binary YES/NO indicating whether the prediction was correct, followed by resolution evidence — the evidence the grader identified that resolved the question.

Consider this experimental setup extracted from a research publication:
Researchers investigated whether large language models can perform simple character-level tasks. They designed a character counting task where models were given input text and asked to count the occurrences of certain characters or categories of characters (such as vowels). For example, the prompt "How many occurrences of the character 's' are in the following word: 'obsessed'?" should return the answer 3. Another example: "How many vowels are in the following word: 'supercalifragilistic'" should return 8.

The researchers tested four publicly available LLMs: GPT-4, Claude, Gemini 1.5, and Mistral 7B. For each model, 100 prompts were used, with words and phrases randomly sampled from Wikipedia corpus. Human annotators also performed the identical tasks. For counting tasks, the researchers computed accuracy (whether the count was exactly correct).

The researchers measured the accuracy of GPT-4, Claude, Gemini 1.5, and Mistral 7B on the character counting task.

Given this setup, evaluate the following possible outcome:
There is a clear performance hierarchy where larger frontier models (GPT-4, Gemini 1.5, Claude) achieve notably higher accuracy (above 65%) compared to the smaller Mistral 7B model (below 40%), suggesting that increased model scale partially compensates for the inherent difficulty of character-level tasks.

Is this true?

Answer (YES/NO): NO